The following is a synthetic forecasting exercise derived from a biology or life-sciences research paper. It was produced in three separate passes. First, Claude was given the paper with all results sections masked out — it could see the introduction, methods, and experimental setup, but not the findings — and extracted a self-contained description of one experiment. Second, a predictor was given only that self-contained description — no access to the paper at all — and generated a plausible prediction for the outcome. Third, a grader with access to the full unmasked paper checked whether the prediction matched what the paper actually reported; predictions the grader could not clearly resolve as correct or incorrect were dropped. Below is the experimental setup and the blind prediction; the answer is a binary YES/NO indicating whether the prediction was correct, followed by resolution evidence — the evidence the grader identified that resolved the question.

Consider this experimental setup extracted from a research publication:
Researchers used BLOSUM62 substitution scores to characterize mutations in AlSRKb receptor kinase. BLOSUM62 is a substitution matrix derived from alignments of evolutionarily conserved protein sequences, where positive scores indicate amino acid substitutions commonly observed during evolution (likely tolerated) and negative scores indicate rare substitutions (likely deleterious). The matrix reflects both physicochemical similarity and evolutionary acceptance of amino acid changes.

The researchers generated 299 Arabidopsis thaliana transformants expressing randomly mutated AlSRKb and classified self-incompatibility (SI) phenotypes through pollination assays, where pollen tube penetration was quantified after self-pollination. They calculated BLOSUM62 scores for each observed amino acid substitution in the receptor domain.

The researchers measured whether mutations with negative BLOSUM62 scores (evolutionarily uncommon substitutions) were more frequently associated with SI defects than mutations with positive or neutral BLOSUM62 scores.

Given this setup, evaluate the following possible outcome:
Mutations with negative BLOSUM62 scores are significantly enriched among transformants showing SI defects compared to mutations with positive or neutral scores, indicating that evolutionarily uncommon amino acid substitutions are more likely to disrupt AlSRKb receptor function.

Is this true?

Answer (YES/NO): YES